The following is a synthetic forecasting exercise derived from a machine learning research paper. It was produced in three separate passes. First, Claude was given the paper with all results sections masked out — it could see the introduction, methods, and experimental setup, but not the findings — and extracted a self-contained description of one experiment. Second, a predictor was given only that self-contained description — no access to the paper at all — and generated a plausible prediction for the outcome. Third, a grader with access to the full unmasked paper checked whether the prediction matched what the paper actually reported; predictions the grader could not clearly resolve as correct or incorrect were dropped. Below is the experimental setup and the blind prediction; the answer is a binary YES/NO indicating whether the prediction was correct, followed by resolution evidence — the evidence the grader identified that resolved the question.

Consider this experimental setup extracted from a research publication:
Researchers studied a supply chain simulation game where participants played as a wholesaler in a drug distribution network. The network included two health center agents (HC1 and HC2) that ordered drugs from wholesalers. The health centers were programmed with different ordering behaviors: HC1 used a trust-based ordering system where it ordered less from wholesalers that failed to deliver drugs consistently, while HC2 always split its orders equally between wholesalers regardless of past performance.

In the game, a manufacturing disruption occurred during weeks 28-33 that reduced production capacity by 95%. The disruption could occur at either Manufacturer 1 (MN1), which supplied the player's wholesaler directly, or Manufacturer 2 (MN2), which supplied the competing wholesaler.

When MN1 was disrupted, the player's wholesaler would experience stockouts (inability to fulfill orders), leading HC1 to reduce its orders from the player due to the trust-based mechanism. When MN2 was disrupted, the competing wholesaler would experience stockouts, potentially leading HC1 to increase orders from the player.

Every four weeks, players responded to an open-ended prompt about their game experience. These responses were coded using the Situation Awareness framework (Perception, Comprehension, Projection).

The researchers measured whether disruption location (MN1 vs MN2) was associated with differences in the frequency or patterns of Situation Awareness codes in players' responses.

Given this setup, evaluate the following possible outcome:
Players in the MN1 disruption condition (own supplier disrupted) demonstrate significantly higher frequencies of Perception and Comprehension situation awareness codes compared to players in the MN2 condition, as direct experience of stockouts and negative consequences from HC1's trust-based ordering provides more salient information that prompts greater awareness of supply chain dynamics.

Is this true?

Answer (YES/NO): NO